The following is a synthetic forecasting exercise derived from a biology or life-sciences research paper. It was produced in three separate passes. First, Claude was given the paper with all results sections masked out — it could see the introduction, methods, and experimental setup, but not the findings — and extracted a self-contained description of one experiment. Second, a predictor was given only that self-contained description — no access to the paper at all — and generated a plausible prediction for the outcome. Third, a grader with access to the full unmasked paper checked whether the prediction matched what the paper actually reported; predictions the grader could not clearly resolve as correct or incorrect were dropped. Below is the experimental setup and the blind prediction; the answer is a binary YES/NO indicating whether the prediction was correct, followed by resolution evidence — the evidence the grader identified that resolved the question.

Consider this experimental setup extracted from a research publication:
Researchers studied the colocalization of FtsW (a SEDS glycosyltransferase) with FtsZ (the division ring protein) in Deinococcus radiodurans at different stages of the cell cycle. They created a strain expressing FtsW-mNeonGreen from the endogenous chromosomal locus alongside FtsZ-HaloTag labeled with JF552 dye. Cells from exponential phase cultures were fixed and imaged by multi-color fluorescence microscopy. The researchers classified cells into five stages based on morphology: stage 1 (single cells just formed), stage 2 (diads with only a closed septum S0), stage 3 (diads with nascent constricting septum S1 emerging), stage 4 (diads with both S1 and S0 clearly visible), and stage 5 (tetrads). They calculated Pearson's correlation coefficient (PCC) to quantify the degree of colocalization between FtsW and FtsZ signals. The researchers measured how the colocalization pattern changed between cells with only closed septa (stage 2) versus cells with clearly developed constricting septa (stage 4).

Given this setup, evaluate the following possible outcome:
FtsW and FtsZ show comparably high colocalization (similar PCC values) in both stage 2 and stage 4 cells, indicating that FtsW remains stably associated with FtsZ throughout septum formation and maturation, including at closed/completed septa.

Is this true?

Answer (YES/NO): NO